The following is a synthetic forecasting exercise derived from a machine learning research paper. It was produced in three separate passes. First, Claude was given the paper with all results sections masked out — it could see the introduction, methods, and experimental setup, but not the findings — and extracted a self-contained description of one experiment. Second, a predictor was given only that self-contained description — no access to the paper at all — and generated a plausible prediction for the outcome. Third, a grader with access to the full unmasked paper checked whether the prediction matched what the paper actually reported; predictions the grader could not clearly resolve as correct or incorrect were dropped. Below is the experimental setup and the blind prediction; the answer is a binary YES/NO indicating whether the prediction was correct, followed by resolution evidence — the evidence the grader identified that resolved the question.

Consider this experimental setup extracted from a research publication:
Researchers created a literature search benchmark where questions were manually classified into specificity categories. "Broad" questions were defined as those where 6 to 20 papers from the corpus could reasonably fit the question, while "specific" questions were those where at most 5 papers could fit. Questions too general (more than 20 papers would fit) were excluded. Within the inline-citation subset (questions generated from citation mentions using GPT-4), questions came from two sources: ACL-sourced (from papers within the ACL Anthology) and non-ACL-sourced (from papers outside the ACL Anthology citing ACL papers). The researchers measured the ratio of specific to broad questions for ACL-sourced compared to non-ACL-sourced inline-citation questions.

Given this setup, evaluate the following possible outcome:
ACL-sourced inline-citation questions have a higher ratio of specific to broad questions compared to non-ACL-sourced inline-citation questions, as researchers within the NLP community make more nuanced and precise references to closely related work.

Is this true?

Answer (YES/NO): YES